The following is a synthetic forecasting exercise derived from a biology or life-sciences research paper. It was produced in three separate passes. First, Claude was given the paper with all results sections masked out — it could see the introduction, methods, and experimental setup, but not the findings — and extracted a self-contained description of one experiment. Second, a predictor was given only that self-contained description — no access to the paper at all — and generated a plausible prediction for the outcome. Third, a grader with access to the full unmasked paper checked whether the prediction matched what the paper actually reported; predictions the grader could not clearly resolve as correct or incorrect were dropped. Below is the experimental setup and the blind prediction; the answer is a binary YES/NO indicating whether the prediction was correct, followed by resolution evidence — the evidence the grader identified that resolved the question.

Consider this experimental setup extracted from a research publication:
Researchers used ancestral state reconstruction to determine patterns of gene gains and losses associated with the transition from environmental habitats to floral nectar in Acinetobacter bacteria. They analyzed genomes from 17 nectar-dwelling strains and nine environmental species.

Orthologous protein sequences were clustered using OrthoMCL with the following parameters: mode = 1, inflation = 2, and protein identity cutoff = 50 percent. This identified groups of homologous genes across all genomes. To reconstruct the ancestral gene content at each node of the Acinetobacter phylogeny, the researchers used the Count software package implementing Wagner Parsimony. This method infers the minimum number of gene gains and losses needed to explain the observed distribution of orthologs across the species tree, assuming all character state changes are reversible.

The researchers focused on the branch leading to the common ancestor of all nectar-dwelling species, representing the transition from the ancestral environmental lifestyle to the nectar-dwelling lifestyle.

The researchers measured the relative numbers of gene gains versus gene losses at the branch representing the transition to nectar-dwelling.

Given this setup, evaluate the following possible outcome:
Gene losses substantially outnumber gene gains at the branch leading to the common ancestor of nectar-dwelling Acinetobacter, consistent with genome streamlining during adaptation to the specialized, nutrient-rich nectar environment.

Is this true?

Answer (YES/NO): NO